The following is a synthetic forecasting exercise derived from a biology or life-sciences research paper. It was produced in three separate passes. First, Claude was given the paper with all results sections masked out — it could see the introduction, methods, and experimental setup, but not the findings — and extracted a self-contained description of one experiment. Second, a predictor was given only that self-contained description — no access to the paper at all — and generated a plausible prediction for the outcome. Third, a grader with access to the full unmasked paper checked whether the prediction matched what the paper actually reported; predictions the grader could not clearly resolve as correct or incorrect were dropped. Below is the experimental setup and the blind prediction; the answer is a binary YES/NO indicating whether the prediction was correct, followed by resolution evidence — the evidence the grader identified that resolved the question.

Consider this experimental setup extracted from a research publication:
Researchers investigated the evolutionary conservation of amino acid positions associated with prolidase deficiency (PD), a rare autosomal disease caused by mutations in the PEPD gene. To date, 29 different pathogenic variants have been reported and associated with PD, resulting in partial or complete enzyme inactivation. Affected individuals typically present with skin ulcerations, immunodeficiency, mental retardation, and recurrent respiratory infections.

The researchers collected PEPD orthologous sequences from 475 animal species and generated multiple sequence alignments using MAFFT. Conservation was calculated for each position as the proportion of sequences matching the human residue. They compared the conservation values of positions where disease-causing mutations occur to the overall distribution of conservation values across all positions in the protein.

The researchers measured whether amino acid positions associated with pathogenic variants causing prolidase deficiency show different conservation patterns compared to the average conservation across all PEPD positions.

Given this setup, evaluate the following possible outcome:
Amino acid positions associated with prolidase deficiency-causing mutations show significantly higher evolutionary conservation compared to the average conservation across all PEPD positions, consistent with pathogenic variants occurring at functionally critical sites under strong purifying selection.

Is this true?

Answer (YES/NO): YES